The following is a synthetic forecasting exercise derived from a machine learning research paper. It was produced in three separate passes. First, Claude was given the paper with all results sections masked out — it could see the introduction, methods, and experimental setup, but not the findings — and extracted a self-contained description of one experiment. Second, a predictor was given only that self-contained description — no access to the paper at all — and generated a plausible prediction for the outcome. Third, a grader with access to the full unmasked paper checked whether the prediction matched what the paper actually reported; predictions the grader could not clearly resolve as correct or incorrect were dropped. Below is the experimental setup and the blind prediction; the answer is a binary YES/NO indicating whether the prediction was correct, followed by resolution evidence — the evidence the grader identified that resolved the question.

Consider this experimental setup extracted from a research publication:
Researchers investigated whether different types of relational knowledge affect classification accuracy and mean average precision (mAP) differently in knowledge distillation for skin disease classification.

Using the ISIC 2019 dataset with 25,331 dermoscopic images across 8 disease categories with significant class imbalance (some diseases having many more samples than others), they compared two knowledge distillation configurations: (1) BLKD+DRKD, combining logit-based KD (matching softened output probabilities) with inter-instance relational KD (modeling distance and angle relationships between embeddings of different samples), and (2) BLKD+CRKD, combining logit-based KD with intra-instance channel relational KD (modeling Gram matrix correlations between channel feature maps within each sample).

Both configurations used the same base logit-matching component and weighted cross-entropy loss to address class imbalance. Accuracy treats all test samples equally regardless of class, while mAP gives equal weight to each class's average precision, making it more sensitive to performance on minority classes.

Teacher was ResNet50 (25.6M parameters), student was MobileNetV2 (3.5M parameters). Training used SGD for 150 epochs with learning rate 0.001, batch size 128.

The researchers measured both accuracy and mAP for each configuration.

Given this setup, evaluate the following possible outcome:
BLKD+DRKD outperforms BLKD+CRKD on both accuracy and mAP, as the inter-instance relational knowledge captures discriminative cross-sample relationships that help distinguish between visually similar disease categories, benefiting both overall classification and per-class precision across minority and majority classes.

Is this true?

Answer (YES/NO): NO